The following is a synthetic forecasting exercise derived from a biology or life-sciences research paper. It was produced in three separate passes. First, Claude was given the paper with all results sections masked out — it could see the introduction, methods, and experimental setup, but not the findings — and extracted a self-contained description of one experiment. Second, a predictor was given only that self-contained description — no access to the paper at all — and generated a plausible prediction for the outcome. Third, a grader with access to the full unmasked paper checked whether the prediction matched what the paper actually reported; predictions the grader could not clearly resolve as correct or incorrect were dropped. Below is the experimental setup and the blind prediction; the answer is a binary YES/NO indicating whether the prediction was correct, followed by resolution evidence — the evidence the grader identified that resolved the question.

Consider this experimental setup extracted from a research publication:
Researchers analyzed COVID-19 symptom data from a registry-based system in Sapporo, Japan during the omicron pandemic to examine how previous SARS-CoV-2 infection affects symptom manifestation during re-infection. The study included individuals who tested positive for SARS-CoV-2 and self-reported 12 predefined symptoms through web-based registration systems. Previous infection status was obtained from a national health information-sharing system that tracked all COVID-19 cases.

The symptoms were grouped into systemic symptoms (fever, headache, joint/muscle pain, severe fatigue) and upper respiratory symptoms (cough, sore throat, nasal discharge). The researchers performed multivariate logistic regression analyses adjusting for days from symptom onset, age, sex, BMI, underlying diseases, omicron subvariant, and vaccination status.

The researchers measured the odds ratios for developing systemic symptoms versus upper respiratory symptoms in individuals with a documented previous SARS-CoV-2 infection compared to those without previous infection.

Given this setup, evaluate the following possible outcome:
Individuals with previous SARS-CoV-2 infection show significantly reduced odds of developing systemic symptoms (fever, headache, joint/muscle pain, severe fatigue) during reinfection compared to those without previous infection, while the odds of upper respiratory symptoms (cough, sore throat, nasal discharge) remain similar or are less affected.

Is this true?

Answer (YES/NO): NO